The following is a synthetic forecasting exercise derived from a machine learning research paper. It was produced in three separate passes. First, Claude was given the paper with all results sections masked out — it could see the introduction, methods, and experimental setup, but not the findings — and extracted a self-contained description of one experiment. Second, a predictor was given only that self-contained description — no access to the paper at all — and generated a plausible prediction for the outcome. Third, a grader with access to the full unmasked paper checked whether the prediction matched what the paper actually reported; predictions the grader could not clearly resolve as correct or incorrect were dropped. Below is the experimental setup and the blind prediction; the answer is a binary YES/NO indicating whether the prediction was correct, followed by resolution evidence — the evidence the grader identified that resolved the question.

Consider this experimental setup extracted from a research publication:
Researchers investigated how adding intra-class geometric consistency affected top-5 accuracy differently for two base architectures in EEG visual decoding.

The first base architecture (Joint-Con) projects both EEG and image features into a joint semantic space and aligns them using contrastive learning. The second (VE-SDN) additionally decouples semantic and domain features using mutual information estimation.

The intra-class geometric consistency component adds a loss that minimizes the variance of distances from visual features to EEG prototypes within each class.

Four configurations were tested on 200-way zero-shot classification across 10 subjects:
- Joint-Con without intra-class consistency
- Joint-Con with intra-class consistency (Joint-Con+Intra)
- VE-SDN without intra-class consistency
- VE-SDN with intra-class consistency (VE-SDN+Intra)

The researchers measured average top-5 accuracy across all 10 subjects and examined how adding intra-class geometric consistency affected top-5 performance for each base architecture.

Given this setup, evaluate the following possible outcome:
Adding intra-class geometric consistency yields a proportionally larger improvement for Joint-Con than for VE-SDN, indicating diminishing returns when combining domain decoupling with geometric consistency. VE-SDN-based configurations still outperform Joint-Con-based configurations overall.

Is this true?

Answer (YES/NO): NO